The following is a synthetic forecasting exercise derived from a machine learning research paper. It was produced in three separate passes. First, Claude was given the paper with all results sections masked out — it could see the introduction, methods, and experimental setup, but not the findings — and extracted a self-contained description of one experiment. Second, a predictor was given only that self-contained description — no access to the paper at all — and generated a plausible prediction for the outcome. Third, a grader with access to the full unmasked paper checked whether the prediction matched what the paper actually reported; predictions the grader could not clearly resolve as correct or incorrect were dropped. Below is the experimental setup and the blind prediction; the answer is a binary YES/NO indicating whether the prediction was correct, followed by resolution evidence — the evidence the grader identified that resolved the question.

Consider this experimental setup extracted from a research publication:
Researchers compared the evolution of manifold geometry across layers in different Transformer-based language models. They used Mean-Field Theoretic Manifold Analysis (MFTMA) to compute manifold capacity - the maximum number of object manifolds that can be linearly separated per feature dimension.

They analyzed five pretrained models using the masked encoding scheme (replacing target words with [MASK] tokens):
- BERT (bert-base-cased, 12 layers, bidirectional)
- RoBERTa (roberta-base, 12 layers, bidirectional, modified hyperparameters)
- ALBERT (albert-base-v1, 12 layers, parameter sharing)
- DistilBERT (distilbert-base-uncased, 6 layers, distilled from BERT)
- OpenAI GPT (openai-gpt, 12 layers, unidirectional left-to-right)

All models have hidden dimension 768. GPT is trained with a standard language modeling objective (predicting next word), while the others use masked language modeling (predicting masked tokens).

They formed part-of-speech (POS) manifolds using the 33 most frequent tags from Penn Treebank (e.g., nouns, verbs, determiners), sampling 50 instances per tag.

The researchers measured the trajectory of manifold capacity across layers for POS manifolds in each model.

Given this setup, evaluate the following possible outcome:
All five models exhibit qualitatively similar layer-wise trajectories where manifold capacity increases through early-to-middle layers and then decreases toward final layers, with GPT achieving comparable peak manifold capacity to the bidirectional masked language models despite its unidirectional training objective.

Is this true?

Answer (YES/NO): NO